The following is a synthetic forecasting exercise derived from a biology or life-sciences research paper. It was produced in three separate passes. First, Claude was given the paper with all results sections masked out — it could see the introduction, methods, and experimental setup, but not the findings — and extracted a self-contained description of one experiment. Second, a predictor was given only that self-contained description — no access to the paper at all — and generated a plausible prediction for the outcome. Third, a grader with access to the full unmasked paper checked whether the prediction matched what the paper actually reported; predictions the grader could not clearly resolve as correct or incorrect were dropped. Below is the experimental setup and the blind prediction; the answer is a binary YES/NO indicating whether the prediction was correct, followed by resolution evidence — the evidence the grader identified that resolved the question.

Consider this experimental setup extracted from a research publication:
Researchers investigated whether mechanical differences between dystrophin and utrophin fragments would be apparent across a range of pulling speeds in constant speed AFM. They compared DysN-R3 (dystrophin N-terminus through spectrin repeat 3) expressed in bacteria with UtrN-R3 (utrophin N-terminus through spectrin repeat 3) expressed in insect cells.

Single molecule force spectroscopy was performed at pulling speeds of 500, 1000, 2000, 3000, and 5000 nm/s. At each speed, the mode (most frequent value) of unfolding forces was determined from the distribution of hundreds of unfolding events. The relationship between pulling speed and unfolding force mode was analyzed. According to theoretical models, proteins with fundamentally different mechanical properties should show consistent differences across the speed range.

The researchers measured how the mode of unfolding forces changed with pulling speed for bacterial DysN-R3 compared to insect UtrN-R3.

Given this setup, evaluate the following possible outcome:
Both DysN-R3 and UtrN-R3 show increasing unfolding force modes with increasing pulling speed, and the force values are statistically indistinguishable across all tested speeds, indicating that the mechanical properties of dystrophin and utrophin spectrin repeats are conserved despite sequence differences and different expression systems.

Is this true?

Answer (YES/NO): NO